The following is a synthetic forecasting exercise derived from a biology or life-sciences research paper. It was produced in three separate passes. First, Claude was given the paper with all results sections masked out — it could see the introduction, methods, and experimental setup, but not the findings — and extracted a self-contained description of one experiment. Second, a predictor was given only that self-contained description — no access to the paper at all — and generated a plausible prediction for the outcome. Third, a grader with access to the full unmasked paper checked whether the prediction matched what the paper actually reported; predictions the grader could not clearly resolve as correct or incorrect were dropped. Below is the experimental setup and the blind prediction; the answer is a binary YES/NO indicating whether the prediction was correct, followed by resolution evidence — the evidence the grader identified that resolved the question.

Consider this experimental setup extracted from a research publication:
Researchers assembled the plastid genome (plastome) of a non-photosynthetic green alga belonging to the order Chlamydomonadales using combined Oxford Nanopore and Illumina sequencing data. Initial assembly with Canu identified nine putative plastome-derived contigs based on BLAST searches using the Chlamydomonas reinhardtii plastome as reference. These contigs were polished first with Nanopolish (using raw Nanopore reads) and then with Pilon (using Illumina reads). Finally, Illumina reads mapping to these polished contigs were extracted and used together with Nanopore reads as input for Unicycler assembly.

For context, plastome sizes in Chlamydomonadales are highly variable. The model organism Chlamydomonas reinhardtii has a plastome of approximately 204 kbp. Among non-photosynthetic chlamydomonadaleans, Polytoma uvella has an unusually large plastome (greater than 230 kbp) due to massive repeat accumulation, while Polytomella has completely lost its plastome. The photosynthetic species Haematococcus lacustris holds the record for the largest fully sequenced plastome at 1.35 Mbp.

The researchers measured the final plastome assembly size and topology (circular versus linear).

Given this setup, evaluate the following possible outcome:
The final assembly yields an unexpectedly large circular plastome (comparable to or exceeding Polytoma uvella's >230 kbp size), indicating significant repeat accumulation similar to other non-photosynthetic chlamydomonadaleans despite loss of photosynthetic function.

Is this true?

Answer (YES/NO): YES